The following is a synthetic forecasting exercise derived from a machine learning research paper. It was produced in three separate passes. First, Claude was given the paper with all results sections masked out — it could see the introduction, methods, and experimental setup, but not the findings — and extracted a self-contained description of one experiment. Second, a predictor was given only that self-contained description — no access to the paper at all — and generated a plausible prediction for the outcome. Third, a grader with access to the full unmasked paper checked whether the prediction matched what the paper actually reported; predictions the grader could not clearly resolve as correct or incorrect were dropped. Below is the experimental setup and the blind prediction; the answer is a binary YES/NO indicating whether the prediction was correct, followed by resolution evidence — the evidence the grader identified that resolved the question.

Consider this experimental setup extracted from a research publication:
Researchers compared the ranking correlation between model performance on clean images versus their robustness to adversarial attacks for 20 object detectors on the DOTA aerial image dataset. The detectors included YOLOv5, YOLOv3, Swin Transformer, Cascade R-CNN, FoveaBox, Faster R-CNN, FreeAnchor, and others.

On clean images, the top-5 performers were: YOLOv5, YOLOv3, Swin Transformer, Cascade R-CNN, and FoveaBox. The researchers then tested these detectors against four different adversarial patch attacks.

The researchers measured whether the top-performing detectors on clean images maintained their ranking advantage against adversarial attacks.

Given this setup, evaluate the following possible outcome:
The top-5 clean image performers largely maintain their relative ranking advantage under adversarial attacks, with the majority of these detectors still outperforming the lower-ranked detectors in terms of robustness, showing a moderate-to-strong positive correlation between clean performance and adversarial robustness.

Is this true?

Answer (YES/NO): NO